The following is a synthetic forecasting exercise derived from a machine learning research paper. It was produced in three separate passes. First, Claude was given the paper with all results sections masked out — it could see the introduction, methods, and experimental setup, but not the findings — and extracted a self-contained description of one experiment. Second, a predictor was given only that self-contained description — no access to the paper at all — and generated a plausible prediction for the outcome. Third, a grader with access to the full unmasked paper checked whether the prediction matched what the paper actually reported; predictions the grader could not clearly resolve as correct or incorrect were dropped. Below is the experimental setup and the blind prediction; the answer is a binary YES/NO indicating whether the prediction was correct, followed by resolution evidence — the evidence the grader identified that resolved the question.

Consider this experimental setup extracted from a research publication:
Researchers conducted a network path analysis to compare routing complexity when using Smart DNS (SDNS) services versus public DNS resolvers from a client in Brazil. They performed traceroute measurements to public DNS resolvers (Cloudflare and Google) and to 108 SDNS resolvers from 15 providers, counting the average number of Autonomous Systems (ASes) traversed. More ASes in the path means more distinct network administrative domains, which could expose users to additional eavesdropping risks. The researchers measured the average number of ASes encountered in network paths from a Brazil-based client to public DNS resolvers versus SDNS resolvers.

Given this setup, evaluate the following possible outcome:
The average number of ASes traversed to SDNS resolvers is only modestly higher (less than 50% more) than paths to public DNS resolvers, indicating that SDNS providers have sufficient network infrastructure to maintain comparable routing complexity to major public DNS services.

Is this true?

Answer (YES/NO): YES